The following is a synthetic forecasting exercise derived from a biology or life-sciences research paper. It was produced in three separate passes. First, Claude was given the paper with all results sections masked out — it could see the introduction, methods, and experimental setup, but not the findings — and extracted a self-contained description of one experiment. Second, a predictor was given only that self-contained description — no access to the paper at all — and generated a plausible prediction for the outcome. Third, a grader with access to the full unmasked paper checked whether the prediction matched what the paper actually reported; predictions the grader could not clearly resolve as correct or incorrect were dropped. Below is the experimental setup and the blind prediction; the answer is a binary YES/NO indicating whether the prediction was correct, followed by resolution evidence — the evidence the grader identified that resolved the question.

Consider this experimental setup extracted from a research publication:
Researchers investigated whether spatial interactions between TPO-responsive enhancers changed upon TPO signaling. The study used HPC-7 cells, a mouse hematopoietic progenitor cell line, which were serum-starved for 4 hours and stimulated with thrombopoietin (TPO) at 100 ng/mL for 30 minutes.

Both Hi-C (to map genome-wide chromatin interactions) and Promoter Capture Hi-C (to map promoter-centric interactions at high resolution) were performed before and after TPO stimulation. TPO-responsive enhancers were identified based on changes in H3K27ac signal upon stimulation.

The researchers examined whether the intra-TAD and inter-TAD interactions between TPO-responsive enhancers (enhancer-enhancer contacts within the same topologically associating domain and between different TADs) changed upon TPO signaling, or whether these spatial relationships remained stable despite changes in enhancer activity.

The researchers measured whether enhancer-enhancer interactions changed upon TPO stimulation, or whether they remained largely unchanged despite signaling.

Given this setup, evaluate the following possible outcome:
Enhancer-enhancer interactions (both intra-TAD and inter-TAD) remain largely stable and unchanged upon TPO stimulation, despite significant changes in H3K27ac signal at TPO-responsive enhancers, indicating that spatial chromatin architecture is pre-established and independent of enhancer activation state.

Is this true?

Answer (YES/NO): YES